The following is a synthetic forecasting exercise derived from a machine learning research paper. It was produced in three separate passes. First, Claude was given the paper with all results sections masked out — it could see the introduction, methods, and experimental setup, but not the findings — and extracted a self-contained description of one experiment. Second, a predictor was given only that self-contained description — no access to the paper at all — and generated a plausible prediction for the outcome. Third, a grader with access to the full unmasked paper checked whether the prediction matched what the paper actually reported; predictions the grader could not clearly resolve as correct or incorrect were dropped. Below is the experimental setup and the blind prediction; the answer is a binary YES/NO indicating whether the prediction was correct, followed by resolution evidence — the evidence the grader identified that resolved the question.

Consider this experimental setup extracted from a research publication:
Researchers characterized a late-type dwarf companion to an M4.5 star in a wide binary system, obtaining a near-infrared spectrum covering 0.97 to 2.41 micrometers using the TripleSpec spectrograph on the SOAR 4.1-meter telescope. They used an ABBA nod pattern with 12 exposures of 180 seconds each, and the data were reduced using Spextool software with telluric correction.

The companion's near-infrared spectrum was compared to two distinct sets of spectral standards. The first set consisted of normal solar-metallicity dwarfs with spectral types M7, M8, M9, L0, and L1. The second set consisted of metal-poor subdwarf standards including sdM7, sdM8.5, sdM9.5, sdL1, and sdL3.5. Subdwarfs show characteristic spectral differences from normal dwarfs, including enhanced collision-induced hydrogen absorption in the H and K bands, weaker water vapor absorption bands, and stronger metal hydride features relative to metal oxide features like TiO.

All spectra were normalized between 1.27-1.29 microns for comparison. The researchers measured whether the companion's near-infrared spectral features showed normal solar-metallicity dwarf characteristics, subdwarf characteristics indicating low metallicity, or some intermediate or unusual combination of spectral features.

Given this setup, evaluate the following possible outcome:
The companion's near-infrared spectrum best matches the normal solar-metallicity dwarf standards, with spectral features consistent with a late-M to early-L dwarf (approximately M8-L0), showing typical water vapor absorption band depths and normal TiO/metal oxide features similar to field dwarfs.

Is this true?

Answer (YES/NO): NO